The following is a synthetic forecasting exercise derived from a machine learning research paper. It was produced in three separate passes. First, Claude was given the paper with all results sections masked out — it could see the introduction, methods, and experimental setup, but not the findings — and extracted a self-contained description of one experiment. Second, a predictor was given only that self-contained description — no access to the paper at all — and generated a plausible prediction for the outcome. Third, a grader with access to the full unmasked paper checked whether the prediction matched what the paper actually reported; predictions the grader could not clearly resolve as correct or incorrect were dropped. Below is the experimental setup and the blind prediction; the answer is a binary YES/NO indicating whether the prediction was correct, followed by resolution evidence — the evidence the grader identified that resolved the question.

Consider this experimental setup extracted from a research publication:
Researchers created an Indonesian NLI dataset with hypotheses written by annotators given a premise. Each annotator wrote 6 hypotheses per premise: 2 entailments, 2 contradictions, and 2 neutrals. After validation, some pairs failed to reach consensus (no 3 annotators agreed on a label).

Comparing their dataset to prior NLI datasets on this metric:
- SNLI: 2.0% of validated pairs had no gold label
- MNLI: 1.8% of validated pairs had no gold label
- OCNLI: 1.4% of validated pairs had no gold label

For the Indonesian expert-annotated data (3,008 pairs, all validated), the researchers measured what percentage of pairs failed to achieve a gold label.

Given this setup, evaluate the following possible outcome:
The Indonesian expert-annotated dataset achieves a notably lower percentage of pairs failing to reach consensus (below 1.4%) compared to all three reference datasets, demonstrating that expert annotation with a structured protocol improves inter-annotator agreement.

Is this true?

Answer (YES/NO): YES